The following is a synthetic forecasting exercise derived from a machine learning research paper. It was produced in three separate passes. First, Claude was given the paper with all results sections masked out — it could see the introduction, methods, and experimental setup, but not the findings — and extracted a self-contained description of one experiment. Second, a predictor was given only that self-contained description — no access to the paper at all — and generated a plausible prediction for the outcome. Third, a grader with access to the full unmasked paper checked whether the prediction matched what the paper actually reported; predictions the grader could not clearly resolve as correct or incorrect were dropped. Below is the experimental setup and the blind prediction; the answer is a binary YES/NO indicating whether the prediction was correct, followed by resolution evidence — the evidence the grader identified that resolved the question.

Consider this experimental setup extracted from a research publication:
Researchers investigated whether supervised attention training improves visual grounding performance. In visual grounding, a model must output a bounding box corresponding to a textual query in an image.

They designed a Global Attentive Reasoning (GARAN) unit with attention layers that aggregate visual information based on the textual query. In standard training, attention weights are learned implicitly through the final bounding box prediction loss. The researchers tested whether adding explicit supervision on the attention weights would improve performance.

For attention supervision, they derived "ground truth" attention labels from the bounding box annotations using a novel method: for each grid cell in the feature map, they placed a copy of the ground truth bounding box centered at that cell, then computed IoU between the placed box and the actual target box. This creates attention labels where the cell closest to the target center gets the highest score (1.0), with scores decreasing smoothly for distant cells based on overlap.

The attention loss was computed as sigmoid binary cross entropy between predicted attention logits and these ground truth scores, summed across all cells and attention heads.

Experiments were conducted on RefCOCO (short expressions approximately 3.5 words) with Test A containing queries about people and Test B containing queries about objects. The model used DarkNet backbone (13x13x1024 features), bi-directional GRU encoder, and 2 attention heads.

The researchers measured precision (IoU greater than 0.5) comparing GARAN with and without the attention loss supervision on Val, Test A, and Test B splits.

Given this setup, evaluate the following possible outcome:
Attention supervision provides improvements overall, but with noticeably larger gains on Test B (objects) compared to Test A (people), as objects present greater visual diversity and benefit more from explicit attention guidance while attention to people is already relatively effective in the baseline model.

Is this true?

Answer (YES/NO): NO